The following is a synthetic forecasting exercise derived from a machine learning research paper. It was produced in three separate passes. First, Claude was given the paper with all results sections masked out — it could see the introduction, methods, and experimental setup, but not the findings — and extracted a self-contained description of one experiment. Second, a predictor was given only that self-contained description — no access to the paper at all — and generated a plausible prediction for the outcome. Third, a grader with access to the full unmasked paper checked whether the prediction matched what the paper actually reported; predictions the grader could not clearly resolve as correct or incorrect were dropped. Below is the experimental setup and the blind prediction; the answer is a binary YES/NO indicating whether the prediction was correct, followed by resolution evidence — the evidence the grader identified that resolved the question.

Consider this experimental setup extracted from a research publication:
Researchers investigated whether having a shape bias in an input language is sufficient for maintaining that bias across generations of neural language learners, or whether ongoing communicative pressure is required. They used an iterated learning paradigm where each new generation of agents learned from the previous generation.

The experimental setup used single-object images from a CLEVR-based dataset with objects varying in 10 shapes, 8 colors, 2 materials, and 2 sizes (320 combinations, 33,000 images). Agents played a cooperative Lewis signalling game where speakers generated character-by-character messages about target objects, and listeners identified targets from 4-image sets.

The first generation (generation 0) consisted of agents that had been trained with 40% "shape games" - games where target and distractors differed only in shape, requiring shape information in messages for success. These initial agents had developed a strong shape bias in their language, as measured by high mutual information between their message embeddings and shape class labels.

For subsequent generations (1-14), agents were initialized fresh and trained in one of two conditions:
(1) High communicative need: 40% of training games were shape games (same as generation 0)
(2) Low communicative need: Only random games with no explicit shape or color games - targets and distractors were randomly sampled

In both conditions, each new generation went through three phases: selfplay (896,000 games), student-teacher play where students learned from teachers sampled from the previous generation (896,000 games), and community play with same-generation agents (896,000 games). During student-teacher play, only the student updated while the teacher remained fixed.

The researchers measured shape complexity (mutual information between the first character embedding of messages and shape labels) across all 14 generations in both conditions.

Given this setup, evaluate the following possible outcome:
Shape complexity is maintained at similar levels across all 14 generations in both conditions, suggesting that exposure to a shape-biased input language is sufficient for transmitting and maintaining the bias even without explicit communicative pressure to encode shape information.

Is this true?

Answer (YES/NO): NO